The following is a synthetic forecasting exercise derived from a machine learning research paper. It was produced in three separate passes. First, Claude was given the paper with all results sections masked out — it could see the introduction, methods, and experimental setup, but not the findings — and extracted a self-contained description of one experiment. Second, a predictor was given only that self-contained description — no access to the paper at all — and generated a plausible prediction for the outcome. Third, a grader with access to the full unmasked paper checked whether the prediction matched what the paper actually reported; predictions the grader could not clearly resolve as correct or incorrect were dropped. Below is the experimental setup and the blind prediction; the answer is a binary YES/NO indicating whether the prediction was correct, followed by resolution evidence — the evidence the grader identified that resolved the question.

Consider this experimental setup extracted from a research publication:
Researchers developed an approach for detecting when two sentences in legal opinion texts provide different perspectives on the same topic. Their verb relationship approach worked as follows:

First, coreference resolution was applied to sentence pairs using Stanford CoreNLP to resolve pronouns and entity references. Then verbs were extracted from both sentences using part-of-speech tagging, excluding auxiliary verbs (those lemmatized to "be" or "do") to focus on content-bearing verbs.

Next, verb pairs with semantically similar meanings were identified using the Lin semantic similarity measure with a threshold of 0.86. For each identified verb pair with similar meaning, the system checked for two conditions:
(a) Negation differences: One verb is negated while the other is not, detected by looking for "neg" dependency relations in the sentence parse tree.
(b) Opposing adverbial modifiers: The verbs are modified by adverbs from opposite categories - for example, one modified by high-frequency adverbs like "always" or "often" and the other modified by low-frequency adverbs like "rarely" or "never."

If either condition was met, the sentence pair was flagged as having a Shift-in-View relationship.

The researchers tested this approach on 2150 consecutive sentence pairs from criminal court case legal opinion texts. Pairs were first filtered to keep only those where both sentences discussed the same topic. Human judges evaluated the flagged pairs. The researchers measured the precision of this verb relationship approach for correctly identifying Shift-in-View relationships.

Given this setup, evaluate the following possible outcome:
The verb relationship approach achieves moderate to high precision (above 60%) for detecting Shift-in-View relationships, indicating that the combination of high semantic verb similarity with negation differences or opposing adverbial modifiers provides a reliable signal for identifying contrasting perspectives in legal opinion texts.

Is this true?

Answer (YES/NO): YES